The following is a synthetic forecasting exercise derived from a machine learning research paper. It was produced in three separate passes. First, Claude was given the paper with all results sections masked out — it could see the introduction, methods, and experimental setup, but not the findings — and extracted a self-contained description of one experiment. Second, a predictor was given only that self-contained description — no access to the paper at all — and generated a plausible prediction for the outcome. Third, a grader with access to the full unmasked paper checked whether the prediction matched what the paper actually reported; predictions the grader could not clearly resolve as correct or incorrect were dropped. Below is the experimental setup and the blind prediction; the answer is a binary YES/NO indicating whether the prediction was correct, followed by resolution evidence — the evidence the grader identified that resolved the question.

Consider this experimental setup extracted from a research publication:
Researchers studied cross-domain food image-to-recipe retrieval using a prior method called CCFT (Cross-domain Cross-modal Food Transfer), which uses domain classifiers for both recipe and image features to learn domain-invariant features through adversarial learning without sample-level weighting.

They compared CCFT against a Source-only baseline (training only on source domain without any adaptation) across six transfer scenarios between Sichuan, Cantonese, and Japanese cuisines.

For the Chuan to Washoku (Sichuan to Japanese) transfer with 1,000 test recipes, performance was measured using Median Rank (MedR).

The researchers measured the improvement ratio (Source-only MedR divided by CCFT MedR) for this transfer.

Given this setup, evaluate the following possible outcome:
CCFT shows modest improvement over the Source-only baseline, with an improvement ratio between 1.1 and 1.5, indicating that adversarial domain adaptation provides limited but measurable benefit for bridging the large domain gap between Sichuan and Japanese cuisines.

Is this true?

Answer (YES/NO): NO